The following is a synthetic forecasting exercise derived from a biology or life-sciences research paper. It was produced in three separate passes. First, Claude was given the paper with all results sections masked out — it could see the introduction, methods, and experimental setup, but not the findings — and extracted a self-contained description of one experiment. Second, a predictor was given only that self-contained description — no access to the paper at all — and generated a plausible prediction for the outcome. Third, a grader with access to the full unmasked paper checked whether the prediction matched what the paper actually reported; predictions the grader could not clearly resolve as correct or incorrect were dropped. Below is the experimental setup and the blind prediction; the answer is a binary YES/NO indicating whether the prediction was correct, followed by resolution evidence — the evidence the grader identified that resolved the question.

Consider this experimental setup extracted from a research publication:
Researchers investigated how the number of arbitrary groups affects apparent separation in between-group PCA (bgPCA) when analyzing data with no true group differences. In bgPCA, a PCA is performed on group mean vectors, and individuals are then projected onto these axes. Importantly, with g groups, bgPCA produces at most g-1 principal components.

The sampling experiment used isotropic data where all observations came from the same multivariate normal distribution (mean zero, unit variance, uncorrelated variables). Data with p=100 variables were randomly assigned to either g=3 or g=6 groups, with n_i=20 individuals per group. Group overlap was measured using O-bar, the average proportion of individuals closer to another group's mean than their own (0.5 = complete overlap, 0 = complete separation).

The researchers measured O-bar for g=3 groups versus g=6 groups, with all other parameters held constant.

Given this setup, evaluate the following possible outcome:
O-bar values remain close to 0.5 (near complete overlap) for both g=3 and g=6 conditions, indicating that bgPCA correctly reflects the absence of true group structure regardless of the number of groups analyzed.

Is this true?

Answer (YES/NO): NO